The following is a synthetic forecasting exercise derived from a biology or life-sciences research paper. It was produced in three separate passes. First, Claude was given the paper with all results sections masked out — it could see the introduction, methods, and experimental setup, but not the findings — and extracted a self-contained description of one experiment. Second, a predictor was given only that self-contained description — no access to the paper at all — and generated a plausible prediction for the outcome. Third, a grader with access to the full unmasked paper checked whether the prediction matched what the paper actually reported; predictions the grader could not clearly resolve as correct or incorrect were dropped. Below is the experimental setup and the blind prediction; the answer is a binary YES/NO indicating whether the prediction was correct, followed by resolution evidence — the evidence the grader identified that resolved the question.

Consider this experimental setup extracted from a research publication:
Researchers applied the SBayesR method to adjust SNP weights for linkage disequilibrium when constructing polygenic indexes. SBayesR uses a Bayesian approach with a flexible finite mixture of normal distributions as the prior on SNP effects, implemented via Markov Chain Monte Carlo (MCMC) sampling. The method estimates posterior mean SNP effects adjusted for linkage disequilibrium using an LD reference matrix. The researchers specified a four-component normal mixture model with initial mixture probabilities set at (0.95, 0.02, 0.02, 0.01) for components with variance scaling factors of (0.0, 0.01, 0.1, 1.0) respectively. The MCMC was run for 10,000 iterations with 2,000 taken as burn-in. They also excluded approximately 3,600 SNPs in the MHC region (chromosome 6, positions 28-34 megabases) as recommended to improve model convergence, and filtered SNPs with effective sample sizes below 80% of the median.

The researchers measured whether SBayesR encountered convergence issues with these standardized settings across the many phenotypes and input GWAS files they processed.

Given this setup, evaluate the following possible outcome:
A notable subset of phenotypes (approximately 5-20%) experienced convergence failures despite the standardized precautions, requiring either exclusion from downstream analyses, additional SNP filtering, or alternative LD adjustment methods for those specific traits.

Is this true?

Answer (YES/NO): NO